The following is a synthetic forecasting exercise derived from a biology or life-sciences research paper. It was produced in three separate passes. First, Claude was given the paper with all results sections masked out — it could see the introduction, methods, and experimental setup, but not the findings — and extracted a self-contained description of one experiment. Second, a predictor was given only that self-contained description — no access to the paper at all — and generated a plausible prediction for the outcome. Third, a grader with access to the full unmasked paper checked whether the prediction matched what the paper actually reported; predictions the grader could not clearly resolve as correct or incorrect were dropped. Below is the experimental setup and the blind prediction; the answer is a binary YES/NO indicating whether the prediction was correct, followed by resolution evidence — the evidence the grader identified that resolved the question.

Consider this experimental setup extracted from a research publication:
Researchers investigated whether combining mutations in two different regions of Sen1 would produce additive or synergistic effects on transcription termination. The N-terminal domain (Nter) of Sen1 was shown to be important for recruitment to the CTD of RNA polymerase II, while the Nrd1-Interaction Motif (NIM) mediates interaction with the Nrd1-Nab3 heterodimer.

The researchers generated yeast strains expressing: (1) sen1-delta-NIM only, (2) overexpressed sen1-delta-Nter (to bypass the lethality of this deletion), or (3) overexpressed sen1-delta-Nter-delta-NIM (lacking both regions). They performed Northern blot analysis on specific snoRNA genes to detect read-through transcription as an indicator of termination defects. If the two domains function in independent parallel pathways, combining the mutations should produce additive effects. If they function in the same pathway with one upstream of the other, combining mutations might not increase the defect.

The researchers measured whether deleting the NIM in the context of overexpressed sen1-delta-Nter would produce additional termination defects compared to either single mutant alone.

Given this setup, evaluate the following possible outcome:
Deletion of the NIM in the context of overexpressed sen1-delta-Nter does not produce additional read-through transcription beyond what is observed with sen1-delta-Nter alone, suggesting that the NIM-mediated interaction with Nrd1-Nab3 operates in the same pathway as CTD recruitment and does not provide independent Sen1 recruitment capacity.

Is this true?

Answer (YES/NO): NO